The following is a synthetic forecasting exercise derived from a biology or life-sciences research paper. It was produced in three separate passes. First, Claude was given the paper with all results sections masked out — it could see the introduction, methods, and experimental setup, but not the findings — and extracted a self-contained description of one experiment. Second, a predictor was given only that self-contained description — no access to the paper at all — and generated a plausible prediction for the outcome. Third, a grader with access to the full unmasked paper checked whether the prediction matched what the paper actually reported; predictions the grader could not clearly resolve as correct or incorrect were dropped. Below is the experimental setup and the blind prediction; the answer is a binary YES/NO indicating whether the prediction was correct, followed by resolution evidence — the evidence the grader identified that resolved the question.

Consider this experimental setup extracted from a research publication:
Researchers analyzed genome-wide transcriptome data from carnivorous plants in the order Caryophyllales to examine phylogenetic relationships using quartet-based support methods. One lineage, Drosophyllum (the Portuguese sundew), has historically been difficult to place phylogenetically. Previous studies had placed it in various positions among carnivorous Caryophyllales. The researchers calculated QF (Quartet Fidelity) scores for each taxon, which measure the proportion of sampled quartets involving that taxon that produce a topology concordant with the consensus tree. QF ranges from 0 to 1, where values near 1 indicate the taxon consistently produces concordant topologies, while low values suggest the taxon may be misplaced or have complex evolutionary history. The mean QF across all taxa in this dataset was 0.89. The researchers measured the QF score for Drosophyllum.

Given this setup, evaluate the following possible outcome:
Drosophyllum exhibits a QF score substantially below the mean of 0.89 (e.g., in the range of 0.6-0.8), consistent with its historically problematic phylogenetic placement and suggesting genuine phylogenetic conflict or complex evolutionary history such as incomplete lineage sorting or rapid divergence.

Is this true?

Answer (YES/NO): YES